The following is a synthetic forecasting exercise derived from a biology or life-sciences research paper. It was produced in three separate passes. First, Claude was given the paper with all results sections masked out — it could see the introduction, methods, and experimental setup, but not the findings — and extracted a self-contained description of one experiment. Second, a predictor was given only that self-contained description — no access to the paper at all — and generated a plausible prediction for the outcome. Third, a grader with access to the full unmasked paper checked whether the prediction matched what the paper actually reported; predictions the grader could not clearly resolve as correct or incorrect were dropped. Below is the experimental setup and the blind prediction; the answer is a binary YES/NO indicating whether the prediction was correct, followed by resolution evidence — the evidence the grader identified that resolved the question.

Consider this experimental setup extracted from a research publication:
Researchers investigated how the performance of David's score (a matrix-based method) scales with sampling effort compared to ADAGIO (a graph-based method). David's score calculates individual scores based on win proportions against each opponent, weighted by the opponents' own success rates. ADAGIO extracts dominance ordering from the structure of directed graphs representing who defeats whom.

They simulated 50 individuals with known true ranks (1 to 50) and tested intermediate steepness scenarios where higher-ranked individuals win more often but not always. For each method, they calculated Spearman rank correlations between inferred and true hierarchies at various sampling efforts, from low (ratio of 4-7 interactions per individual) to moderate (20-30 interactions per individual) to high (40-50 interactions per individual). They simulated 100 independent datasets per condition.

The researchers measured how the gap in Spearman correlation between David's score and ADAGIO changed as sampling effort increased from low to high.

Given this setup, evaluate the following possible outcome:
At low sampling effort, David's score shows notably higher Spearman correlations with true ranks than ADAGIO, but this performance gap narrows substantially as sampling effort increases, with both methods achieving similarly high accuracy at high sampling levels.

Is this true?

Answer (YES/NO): NO